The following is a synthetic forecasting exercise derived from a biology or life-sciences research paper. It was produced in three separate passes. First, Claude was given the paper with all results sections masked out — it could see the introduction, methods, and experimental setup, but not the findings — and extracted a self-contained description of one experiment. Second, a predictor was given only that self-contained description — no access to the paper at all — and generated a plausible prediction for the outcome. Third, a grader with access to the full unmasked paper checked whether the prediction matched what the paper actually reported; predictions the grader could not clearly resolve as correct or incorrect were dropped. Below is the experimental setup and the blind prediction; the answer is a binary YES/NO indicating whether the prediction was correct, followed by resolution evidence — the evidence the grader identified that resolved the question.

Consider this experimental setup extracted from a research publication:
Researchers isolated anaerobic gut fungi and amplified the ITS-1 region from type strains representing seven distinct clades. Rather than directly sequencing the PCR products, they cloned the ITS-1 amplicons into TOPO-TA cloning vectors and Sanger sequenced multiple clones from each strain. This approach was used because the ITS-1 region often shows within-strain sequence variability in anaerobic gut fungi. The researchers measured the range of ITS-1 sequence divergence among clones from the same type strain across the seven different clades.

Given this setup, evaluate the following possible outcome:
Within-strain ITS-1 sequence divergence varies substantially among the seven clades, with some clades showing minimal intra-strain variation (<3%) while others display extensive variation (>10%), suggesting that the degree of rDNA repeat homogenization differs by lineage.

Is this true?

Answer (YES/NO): NO